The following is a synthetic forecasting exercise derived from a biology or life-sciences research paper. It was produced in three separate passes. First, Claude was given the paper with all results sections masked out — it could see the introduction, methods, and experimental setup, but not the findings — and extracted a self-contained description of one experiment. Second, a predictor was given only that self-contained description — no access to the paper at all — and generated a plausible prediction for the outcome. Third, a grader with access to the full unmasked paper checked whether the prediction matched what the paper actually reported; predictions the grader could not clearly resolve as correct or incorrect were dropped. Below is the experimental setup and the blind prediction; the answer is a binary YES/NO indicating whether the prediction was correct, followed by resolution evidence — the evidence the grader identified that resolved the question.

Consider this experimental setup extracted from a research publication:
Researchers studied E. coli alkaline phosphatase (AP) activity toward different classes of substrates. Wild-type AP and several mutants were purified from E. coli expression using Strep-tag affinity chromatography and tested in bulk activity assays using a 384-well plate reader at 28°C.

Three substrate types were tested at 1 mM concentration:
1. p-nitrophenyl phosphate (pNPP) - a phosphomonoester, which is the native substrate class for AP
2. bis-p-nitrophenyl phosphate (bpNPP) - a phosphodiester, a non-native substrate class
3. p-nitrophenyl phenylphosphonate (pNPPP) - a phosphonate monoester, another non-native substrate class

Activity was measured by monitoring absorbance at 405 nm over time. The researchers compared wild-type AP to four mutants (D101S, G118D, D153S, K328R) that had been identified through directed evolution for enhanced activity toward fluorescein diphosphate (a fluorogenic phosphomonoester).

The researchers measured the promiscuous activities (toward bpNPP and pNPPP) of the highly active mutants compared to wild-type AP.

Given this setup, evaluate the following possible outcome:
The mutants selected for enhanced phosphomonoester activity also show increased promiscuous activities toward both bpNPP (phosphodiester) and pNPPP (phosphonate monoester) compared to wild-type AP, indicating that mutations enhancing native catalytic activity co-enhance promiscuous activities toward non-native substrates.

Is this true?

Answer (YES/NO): NO